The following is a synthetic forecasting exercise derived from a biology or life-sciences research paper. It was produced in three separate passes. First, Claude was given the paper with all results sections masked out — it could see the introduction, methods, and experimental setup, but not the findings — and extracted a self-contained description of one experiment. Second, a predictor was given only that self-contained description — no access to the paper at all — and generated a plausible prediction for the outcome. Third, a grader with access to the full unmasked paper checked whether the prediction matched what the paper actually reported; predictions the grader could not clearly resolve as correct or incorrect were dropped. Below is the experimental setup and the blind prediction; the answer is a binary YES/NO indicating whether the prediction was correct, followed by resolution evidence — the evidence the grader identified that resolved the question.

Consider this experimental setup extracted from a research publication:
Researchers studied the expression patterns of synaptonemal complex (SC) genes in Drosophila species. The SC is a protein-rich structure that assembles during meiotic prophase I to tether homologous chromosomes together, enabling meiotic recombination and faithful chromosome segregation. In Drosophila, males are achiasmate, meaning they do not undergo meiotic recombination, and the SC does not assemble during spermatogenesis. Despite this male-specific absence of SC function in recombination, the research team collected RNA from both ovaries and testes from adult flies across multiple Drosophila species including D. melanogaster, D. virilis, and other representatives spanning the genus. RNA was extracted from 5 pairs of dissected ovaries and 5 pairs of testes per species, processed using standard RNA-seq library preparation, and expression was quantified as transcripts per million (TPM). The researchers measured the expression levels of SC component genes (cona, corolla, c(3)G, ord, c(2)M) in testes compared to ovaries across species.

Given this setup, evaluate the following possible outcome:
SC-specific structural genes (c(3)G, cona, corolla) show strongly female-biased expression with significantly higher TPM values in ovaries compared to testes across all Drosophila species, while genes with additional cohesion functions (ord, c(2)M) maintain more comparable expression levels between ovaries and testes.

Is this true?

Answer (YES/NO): NO